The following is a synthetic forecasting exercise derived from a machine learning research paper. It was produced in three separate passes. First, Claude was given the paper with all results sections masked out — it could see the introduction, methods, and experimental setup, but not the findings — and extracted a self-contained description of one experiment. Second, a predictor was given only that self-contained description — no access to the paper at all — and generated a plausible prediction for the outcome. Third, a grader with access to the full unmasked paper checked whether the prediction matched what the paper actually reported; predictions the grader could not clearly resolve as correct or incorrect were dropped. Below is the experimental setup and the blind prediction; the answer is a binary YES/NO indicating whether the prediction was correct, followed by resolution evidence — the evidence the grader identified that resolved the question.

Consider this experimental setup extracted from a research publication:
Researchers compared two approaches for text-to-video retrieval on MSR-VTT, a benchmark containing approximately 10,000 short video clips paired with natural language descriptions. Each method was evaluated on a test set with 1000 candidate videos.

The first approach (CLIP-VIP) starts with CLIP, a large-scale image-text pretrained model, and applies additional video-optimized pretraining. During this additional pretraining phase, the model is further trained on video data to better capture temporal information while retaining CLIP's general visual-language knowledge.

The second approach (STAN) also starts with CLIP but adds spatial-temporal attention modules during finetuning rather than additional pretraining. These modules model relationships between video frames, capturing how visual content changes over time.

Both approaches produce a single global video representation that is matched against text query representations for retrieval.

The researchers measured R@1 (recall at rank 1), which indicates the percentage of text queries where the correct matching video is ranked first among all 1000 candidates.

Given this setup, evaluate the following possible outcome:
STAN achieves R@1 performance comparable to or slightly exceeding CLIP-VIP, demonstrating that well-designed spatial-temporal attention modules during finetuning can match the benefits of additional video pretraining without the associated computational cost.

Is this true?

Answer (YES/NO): NO